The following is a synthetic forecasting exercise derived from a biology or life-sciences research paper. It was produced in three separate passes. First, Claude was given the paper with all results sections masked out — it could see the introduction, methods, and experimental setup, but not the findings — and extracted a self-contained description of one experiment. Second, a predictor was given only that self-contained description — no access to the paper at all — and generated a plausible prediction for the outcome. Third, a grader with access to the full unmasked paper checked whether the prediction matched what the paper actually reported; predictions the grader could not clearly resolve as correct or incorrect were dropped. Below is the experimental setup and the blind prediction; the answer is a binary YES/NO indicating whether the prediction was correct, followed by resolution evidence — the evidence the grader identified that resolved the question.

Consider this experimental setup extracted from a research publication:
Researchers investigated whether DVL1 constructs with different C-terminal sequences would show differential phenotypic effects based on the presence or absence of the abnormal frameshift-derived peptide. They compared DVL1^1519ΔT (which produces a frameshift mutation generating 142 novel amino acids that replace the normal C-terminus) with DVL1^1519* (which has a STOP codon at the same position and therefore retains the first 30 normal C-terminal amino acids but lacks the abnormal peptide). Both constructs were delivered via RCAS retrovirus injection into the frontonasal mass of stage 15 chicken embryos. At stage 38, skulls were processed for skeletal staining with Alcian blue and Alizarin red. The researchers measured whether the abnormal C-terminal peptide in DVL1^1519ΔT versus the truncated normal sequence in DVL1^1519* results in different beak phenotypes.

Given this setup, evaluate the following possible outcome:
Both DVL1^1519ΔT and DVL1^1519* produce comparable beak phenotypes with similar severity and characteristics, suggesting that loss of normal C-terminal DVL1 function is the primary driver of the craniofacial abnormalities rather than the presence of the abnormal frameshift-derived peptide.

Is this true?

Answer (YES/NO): NO